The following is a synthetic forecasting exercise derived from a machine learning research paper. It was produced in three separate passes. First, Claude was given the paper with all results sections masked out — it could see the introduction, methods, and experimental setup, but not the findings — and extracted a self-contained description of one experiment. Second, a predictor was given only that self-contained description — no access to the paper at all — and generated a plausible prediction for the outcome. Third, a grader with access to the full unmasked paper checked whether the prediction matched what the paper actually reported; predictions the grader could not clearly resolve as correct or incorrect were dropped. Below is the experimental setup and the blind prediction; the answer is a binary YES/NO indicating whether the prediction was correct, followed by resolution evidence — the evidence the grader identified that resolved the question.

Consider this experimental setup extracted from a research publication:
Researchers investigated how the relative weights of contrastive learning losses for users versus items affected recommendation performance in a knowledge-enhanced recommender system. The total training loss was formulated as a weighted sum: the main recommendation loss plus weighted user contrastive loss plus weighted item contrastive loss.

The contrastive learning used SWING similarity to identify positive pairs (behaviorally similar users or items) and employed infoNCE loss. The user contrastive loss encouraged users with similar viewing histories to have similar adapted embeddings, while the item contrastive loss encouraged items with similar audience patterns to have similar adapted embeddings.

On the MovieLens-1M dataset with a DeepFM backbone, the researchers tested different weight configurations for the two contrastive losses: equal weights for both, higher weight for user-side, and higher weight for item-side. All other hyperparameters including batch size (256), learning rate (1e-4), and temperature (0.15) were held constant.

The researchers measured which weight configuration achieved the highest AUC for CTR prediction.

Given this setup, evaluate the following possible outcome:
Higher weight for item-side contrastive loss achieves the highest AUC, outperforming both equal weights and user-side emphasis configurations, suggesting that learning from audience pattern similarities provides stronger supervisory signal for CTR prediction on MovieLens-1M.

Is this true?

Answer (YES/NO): YES